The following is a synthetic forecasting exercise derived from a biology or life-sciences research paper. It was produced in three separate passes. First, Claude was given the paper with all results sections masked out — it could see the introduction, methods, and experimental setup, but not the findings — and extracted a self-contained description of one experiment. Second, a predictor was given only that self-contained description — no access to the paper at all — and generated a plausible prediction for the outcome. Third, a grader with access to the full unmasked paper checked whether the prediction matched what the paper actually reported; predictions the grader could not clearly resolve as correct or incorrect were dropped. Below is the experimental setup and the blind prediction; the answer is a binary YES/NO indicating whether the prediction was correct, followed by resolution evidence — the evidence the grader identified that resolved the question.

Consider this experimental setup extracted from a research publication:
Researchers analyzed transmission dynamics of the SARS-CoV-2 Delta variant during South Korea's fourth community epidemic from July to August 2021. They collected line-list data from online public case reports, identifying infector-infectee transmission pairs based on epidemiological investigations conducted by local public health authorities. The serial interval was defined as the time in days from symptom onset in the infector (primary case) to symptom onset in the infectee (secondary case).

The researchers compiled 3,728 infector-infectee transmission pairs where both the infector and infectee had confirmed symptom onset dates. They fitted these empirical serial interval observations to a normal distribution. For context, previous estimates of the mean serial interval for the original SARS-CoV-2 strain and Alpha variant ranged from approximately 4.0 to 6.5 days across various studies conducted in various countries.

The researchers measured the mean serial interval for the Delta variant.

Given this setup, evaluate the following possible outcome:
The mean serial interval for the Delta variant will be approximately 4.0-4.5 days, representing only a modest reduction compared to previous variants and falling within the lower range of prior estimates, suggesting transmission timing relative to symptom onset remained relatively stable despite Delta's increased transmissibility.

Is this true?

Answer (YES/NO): NO